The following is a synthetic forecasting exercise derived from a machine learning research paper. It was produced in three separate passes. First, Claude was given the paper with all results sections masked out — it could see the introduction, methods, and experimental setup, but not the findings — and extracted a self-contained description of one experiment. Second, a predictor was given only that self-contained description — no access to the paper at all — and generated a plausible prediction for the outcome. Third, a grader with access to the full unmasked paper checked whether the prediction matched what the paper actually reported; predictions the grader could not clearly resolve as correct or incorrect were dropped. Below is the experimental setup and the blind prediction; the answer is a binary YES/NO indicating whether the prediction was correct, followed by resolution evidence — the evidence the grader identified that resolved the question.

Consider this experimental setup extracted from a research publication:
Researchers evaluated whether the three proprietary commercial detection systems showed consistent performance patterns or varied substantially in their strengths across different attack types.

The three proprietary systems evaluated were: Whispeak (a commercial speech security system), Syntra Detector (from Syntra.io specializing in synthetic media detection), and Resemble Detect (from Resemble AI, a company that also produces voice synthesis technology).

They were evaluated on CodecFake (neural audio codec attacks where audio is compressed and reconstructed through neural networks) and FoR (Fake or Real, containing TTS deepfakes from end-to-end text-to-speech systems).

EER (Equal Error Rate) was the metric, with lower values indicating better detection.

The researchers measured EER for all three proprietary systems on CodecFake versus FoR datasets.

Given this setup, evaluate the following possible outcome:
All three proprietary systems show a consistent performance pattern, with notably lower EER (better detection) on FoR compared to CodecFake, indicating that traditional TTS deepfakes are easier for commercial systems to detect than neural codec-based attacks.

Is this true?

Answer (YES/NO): NO